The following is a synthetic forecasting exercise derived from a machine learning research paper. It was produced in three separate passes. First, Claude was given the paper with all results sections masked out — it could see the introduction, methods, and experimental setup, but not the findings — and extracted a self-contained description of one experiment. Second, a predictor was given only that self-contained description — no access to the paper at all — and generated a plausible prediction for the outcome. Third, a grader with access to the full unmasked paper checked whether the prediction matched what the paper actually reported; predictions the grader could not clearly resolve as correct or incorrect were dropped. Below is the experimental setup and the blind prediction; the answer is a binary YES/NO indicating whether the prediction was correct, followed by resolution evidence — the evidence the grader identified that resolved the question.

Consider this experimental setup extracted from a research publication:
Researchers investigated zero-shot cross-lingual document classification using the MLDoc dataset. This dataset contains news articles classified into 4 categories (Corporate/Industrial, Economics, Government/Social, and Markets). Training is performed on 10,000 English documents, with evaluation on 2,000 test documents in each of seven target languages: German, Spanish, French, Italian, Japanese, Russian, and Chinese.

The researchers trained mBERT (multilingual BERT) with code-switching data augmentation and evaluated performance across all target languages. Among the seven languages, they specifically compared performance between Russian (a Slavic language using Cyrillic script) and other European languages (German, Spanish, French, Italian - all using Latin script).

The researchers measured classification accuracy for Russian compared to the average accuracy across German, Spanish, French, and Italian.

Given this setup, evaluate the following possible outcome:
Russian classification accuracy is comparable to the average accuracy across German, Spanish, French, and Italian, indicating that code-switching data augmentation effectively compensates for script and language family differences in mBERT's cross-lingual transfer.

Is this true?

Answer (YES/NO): NO